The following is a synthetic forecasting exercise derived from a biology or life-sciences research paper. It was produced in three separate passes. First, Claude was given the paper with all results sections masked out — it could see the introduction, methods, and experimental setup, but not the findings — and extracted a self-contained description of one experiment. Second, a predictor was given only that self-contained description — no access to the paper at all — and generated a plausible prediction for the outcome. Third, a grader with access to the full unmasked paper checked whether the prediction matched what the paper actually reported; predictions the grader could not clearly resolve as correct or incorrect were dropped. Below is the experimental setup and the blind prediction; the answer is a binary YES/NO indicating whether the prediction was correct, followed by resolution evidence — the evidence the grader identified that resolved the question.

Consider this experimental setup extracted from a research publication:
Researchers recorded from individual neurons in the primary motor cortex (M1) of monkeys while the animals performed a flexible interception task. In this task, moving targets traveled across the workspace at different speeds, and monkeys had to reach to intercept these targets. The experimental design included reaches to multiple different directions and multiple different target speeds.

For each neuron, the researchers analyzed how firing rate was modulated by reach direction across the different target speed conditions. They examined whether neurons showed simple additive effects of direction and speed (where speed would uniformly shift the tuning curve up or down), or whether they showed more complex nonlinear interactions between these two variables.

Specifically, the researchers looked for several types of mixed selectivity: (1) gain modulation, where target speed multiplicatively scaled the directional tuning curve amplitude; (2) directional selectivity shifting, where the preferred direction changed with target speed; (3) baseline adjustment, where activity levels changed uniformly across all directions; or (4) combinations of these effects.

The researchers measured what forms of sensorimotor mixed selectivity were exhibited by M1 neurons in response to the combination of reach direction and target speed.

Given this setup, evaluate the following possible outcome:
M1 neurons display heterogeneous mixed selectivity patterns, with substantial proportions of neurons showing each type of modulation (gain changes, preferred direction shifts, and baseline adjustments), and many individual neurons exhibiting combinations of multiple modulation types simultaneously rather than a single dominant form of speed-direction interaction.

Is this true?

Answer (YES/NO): YES